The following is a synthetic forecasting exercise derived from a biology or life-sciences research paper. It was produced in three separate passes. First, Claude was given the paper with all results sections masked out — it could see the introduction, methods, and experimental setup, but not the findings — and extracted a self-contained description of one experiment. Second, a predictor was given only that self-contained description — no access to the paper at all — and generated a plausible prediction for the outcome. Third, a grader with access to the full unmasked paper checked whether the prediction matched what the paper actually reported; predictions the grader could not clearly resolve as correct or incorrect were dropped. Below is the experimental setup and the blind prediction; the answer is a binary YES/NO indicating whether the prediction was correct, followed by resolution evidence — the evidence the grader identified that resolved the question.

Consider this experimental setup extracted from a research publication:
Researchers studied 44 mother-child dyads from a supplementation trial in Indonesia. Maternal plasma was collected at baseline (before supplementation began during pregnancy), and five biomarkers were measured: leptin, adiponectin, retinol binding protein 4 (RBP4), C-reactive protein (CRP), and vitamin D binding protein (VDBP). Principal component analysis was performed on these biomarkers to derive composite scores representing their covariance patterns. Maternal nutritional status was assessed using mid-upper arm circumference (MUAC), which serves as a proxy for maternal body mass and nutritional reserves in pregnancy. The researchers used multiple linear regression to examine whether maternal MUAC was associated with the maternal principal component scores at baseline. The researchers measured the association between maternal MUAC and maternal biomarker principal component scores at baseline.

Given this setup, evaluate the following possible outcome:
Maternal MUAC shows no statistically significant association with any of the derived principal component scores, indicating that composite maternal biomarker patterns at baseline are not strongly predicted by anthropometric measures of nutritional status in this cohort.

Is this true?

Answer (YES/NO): NO